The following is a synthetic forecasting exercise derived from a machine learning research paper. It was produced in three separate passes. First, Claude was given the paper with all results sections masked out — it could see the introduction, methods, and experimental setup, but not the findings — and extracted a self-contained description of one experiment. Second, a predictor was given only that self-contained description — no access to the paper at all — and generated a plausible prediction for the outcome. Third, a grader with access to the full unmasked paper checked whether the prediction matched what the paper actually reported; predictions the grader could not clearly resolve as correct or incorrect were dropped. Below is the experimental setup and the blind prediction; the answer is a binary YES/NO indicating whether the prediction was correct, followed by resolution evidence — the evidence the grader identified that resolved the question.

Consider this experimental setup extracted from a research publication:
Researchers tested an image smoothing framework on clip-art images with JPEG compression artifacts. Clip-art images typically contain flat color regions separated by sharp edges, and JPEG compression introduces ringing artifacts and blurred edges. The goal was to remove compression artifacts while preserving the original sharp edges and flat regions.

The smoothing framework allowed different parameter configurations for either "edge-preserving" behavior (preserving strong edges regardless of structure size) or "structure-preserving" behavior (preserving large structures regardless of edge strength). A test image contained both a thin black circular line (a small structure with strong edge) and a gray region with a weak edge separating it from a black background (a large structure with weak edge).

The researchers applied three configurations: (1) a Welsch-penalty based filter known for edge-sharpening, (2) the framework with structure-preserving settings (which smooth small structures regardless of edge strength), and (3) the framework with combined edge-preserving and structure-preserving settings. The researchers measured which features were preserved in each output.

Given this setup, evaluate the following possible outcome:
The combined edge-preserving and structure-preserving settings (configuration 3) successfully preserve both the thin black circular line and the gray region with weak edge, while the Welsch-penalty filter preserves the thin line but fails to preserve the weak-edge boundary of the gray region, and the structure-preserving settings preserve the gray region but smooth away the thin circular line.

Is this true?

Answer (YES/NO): YES